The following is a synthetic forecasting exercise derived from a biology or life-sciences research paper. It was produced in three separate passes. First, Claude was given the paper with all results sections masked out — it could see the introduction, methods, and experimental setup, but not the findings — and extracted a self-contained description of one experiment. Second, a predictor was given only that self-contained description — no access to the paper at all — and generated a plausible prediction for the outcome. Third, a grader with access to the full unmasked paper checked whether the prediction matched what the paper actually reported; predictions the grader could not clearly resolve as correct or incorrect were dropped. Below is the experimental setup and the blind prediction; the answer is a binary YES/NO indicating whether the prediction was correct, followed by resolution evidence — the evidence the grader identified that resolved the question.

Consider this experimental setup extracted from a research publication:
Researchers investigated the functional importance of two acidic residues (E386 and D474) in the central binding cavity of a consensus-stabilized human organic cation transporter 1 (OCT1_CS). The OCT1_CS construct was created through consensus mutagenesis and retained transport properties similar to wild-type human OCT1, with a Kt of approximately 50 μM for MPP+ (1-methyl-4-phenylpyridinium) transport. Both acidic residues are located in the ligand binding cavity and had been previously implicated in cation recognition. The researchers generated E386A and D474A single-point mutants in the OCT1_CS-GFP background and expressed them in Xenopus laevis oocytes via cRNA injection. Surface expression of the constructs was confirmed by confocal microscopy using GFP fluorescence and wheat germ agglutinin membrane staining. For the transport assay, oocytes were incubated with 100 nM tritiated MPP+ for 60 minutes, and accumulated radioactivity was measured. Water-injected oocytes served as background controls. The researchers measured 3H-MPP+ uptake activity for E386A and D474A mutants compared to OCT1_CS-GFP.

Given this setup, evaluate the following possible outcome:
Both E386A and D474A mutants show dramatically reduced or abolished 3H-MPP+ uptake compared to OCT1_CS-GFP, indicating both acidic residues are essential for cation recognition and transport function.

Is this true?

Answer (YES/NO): NO